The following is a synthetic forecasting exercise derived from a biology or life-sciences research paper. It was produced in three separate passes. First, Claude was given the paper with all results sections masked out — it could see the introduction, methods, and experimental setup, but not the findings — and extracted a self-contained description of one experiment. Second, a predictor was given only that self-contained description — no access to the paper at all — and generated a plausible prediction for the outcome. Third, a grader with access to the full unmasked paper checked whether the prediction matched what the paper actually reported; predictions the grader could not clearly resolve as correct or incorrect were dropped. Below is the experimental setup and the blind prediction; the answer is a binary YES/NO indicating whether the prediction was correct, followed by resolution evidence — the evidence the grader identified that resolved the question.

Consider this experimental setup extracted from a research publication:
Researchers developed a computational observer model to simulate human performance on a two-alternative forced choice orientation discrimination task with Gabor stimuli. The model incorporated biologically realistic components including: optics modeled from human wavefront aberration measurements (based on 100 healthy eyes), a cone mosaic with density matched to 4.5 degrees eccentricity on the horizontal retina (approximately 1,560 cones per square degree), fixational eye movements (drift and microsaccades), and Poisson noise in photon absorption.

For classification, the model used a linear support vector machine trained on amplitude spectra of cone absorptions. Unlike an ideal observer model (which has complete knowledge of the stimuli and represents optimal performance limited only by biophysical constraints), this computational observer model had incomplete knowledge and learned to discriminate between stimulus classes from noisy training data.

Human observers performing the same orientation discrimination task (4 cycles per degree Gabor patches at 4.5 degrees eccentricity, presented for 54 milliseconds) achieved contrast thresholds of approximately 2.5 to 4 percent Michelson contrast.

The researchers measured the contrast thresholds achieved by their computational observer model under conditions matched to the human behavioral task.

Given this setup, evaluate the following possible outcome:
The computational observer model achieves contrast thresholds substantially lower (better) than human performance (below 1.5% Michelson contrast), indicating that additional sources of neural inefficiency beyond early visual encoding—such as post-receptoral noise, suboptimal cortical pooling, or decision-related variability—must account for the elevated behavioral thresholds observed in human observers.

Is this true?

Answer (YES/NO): NO